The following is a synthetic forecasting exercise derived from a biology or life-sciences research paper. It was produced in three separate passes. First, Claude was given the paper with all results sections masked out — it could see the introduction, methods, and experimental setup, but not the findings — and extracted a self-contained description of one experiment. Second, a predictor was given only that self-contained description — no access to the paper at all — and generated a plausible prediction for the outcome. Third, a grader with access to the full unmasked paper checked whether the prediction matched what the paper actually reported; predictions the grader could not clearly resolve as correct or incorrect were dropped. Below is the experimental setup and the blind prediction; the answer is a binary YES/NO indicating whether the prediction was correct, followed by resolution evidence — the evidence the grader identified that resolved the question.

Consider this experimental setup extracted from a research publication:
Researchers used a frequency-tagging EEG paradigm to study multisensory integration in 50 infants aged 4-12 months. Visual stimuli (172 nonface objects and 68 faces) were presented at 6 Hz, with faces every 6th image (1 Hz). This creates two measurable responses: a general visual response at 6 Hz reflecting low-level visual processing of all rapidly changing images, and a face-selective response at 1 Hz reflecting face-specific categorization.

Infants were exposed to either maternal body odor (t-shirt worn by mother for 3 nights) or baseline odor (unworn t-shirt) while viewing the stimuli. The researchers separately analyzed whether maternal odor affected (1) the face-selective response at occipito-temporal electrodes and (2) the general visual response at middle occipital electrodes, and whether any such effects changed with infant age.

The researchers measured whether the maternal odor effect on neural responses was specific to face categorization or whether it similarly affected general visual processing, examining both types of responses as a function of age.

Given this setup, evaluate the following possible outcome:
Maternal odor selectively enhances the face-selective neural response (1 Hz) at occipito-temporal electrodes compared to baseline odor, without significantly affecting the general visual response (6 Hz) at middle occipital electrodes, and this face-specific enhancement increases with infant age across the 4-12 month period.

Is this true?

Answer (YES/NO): NO